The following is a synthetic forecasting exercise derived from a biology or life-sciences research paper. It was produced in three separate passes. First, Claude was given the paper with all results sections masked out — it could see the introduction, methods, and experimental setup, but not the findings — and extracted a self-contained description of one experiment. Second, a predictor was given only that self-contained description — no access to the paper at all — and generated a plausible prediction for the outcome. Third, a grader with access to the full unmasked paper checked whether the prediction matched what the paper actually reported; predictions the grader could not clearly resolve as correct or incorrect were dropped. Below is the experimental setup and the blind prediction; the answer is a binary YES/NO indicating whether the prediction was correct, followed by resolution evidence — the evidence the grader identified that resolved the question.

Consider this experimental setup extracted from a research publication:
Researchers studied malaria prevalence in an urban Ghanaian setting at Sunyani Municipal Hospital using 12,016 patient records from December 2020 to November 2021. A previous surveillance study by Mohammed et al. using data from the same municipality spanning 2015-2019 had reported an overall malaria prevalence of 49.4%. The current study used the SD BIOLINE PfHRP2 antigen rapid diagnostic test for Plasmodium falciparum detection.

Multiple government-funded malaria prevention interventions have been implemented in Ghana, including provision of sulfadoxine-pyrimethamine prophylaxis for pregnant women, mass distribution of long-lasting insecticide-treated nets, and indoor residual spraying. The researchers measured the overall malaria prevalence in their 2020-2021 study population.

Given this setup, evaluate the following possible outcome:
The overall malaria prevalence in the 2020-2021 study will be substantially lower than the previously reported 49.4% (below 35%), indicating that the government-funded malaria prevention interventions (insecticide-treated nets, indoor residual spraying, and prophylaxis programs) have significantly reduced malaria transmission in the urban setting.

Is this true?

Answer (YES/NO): YES